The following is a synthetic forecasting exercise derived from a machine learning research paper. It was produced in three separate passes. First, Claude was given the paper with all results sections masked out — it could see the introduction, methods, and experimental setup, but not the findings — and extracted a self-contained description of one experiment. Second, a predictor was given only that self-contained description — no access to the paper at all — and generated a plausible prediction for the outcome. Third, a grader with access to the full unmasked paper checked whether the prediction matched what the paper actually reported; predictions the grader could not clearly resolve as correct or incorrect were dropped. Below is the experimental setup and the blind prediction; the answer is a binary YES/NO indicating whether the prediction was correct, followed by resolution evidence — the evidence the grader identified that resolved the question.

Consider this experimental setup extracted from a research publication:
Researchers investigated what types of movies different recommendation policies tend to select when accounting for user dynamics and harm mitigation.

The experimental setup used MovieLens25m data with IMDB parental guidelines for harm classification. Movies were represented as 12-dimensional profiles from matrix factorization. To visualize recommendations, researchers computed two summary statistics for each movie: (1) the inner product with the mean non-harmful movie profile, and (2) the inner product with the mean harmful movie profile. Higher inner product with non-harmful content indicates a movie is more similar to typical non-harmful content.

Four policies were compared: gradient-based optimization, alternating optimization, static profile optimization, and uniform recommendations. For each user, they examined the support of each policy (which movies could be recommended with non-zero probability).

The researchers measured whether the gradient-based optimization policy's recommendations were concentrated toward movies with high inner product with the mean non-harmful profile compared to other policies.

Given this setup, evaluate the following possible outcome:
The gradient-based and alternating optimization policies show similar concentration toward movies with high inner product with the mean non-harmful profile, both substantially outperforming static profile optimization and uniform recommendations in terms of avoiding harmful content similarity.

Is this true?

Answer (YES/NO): NO